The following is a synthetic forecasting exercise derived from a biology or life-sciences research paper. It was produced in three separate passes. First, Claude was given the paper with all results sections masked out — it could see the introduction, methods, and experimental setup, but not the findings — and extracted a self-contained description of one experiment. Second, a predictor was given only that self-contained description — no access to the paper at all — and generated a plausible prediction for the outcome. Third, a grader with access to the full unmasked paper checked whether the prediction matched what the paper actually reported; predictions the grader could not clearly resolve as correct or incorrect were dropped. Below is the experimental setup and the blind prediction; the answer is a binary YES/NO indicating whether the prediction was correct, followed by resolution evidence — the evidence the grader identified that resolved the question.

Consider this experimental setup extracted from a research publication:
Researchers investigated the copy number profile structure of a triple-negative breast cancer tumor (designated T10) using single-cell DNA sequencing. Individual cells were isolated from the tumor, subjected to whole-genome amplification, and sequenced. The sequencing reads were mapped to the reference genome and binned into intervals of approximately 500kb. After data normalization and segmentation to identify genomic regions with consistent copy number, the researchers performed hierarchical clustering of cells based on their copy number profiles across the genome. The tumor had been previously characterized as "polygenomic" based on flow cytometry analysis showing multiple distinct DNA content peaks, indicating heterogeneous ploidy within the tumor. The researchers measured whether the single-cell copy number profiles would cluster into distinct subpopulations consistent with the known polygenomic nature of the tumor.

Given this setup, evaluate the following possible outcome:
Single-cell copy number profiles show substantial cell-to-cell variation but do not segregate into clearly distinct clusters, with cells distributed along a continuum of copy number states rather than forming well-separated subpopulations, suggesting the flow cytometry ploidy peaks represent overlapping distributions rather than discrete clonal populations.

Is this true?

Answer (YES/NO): NO